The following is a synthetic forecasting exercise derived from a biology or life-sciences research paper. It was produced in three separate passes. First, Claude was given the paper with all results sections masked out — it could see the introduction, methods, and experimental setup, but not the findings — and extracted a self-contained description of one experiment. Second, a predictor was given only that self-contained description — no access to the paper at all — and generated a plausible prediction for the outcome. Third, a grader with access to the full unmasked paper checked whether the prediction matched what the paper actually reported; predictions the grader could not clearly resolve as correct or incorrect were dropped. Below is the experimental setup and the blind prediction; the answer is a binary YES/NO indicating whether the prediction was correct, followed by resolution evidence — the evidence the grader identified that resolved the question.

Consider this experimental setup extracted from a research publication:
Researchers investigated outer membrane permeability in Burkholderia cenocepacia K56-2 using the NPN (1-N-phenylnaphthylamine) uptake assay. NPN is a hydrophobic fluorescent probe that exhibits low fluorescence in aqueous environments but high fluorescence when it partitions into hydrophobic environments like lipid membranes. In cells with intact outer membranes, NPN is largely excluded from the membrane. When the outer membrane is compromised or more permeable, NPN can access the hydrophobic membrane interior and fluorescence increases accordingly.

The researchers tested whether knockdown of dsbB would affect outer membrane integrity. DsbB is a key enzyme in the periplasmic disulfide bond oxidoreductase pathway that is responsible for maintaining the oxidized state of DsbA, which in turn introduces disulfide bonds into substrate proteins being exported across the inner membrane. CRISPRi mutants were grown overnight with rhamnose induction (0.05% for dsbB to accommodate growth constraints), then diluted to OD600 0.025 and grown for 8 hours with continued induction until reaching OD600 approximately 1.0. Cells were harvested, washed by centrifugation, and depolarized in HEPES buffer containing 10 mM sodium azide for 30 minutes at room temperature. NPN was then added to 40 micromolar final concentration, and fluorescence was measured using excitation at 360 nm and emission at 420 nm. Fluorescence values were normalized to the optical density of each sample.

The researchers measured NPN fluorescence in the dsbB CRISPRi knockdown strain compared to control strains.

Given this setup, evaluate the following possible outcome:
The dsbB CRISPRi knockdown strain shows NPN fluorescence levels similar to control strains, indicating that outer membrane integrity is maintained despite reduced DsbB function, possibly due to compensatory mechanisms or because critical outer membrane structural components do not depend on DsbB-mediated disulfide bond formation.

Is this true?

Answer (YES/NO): NO